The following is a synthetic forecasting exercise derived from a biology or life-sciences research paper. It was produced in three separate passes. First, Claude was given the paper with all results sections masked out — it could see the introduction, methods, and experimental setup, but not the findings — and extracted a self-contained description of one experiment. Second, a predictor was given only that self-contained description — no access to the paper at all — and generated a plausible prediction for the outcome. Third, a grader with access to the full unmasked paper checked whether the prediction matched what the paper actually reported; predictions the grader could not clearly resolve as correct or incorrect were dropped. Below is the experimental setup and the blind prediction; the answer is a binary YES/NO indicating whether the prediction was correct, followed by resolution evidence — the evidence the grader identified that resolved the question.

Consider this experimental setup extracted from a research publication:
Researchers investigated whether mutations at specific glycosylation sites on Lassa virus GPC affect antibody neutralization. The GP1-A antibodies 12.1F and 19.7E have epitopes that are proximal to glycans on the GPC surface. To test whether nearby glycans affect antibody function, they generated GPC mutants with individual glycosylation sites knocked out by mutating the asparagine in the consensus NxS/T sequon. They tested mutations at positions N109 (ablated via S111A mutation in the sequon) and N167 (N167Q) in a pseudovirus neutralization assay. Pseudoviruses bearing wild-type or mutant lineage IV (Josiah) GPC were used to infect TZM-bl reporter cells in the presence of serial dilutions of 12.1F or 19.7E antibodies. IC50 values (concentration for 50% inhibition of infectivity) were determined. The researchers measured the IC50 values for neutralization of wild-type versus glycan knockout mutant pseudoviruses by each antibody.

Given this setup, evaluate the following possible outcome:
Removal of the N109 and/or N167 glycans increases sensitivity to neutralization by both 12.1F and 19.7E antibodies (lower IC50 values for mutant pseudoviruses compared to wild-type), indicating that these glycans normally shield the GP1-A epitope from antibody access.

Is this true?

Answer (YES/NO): NO